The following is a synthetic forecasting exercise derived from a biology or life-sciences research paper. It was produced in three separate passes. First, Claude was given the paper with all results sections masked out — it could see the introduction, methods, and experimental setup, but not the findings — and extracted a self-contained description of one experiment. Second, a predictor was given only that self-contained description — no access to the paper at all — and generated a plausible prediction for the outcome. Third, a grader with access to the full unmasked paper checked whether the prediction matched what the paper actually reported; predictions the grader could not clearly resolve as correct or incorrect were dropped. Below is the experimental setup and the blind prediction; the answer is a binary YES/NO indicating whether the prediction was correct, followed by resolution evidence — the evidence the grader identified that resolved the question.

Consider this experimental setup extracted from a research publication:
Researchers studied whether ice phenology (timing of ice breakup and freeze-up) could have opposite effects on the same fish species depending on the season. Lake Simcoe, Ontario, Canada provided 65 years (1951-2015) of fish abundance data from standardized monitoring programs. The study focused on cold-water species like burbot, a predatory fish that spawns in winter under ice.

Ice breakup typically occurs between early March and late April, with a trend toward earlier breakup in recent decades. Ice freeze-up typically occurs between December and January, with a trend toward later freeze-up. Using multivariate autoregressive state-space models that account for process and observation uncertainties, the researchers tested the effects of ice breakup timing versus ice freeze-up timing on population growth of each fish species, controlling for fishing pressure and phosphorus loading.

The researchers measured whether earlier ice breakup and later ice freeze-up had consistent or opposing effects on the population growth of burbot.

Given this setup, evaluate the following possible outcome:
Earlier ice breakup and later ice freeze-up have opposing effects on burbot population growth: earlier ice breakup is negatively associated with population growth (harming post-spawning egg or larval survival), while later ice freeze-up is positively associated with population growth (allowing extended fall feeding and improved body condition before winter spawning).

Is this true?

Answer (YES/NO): NO